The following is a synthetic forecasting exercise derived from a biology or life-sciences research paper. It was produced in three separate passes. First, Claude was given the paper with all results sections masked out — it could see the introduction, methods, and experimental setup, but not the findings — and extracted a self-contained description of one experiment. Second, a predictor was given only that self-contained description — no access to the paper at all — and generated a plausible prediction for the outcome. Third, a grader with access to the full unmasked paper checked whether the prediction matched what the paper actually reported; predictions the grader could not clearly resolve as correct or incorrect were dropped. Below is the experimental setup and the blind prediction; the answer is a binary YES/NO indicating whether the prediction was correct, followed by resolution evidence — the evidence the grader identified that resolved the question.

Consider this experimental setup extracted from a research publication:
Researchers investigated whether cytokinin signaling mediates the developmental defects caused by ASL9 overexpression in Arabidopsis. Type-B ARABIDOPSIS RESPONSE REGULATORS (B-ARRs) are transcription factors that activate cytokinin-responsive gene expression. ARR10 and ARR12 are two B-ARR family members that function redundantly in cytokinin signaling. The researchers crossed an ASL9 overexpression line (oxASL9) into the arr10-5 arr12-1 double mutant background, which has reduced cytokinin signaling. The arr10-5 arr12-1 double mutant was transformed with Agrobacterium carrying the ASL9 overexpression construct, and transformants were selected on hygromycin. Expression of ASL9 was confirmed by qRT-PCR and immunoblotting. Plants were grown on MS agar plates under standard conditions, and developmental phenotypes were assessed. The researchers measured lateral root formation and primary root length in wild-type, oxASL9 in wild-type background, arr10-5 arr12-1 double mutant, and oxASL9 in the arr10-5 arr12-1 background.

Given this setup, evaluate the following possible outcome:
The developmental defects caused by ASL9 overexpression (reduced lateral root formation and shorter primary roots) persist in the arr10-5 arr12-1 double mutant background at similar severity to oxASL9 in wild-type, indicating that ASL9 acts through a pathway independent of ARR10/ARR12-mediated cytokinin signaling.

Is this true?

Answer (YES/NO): NO